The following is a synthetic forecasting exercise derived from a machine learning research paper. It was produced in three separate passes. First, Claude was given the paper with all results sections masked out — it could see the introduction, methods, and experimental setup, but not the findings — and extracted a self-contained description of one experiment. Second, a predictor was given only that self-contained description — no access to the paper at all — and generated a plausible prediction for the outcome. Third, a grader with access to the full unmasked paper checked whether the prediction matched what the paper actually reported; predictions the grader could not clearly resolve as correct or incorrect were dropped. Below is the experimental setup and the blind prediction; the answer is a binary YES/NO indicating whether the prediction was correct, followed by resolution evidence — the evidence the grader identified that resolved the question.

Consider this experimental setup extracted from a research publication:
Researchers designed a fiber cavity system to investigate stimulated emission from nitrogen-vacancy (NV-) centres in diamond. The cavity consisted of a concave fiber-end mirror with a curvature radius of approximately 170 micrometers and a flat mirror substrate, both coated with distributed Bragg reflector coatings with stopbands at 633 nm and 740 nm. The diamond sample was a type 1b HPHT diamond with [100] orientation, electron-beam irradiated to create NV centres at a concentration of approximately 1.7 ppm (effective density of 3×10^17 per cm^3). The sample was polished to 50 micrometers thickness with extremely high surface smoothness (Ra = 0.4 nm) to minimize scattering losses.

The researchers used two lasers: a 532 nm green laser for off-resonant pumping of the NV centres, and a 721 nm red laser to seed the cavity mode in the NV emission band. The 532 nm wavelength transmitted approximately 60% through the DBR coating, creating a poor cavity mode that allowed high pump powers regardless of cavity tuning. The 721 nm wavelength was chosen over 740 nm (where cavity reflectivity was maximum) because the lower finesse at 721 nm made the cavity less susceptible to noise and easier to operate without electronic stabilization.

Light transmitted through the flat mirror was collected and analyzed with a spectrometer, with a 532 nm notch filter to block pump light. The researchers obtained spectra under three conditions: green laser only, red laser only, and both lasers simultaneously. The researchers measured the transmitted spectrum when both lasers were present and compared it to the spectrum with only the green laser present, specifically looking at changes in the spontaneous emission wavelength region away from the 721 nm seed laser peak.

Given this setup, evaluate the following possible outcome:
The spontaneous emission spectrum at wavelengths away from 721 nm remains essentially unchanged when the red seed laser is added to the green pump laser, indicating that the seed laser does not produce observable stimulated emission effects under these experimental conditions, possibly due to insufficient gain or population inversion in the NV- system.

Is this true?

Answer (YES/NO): NO